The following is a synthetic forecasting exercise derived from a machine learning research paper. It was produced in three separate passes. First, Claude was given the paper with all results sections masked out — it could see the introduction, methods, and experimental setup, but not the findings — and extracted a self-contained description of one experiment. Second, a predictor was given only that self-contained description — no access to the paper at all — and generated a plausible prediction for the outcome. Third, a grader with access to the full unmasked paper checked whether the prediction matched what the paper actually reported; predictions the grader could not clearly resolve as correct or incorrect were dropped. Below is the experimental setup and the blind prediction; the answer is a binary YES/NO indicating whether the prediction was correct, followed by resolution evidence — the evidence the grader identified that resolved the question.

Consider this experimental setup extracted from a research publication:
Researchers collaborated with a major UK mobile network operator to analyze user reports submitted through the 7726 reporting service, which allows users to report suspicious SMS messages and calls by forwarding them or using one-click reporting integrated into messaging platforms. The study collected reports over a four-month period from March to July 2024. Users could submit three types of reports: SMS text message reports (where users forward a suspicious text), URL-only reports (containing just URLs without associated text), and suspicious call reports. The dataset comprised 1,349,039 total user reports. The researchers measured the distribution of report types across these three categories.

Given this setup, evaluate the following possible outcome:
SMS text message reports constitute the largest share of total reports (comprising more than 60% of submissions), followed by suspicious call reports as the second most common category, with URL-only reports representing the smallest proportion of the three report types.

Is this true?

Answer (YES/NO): YES